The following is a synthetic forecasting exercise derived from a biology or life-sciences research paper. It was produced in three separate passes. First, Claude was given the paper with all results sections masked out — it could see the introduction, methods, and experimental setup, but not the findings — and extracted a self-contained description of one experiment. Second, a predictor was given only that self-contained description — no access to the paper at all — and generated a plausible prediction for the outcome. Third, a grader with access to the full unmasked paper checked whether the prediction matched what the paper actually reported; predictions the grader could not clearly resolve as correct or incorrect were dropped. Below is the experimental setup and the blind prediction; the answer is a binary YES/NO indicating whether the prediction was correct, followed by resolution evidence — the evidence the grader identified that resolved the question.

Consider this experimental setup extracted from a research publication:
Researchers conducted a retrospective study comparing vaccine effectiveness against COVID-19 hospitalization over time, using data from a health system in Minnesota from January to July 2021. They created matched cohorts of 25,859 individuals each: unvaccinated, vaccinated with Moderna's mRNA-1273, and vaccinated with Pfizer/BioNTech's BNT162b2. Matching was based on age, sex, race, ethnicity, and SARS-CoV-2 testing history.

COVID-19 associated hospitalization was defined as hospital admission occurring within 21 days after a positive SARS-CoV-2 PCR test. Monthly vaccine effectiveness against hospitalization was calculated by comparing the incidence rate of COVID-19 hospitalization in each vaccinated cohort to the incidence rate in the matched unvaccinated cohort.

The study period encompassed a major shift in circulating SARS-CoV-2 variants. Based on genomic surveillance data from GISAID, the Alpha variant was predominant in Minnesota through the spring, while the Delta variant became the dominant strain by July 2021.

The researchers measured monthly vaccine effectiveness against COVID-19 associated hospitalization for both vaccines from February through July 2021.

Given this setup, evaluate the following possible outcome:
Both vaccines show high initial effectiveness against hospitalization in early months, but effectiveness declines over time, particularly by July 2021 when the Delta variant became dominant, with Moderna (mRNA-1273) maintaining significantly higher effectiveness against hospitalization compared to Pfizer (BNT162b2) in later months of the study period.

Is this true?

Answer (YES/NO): NO